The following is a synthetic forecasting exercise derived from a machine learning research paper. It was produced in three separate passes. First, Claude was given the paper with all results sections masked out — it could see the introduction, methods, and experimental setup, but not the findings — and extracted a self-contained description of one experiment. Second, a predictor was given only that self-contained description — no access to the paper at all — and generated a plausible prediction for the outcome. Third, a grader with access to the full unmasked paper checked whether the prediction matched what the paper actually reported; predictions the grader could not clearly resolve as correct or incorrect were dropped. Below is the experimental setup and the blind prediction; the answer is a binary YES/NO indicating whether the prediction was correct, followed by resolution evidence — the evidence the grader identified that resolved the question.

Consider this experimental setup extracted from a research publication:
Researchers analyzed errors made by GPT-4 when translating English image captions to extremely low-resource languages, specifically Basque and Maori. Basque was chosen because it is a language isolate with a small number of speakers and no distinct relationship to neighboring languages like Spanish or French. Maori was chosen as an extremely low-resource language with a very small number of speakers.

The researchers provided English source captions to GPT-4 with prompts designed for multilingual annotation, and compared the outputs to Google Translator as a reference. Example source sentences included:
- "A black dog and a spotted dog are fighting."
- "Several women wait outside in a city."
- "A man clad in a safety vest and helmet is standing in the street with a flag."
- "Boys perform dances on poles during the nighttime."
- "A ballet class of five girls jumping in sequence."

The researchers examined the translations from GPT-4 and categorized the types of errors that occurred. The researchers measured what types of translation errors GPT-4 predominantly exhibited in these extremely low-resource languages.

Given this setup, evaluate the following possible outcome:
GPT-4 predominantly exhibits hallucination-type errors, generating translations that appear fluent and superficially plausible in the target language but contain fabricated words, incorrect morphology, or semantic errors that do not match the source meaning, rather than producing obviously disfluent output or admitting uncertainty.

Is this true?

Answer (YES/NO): YES